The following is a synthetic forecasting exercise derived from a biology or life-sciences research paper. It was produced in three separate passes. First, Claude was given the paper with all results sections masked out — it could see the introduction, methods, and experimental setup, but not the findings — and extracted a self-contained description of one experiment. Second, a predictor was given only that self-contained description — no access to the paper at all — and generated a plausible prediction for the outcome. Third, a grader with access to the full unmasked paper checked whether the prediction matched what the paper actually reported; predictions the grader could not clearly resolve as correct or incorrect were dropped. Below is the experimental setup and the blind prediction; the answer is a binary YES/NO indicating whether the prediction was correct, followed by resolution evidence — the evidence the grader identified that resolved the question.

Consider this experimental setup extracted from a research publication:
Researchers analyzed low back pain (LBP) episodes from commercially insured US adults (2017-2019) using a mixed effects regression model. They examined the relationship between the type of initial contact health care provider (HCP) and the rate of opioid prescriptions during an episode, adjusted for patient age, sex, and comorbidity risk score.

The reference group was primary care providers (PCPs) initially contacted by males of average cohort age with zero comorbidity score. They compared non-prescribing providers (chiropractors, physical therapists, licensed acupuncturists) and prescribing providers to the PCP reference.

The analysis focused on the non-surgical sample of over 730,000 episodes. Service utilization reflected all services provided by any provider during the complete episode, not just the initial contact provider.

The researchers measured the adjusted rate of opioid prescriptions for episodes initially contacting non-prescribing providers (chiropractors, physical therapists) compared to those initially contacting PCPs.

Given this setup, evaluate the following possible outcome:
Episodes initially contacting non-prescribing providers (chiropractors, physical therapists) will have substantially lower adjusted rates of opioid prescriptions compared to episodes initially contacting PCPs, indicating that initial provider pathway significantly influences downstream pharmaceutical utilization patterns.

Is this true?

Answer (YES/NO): YES